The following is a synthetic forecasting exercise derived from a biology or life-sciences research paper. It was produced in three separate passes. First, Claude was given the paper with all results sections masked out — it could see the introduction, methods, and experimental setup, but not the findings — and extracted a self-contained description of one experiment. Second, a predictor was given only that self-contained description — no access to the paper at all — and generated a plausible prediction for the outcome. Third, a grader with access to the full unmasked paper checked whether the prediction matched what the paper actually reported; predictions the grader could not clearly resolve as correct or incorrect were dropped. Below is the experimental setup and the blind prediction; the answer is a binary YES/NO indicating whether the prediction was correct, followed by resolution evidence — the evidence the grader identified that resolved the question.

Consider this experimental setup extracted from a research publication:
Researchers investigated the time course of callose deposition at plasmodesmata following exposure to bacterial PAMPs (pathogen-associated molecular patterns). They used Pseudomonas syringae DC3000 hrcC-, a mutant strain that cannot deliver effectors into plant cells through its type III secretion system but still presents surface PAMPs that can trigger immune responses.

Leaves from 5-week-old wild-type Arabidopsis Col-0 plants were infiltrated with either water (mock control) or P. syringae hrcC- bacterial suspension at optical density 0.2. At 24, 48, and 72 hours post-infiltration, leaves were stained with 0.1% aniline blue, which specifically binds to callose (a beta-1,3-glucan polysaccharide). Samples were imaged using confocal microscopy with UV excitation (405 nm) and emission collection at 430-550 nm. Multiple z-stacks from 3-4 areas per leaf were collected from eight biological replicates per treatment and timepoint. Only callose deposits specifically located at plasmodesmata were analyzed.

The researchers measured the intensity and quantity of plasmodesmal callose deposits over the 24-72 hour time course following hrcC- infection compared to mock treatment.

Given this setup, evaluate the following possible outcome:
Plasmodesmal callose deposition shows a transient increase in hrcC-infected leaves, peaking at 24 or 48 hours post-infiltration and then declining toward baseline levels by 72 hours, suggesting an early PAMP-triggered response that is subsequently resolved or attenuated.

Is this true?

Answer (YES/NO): NO